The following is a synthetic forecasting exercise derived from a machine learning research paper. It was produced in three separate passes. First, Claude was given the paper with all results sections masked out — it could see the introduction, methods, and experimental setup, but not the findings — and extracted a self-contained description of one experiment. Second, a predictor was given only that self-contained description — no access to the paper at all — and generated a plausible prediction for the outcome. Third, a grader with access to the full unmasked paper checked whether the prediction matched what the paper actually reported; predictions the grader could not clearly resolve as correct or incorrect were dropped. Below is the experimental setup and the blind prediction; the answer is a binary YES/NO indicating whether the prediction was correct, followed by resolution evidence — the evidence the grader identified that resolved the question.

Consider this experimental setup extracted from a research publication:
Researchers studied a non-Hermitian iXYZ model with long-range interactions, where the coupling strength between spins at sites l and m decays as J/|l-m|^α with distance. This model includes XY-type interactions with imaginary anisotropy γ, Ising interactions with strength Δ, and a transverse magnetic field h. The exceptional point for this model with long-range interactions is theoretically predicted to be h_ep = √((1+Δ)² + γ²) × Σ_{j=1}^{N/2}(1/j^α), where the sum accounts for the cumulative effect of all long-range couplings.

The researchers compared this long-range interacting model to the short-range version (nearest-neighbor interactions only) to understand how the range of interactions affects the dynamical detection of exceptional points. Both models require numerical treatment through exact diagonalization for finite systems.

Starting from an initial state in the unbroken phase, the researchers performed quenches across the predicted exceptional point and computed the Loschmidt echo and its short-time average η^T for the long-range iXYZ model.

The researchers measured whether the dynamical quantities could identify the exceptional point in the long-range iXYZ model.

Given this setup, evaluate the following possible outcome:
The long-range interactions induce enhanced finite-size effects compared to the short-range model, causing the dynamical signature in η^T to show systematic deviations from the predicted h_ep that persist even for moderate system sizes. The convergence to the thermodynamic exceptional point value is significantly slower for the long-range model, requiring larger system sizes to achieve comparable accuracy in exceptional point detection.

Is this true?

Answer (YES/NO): NO